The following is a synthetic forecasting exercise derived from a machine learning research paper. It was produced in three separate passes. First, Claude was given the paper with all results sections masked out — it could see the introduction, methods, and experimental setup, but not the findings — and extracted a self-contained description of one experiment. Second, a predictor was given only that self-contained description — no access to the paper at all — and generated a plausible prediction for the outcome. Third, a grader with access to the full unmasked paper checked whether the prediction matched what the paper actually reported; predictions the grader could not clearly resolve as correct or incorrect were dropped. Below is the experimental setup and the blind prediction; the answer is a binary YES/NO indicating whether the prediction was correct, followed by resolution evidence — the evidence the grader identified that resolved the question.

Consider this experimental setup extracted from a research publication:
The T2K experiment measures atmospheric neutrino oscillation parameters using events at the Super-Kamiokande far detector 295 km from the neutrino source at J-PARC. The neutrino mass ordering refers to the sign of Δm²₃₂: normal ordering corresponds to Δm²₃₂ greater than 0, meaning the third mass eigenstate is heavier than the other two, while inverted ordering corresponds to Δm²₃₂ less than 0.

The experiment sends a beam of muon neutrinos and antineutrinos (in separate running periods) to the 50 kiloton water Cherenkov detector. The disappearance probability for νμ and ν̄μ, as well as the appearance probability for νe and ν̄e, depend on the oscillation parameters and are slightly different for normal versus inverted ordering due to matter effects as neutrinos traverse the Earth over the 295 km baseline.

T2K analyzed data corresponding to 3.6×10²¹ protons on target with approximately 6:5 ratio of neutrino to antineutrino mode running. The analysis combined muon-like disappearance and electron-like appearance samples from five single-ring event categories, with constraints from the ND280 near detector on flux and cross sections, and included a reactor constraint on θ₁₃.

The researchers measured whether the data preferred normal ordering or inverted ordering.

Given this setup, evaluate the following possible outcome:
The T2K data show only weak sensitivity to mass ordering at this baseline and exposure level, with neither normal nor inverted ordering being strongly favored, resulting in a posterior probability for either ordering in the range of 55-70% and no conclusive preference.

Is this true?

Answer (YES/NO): NO